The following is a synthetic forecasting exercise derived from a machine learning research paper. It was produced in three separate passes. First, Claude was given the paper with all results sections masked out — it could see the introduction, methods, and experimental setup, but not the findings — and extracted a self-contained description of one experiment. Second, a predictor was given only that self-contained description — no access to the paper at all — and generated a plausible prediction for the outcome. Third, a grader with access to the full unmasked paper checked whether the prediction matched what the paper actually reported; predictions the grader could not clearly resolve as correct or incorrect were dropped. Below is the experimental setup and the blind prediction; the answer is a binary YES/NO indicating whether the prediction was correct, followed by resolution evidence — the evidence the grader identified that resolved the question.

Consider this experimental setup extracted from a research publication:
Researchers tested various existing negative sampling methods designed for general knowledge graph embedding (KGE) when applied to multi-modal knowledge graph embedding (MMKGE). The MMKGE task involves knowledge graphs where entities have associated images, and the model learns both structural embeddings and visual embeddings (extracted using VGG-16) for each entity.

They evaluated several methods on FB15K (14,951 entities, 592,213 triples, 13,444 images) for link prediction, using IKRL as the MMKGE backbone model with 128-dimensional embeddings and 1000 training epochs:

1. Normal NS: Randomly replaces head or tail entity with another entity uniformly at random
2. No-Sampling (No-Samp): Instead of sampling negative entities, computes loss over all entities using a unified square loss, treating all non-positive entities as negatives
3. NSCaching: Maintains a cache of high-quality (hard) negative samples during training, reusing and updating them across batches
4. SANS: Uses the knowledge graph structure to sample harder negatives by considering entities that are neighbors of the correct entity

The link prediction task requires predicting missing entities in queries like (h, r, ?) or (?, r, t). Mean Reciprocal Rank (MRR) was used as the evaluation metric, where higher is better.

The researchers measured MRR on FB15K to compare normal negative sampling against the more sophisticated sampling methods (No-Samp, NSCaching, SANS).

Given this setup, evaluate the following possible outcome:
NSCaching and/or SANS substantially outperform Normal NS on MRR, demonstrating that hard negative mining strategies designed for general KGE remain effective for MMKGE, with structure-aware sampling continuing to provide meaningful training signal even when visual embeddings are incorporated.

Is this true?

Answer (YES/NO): NO